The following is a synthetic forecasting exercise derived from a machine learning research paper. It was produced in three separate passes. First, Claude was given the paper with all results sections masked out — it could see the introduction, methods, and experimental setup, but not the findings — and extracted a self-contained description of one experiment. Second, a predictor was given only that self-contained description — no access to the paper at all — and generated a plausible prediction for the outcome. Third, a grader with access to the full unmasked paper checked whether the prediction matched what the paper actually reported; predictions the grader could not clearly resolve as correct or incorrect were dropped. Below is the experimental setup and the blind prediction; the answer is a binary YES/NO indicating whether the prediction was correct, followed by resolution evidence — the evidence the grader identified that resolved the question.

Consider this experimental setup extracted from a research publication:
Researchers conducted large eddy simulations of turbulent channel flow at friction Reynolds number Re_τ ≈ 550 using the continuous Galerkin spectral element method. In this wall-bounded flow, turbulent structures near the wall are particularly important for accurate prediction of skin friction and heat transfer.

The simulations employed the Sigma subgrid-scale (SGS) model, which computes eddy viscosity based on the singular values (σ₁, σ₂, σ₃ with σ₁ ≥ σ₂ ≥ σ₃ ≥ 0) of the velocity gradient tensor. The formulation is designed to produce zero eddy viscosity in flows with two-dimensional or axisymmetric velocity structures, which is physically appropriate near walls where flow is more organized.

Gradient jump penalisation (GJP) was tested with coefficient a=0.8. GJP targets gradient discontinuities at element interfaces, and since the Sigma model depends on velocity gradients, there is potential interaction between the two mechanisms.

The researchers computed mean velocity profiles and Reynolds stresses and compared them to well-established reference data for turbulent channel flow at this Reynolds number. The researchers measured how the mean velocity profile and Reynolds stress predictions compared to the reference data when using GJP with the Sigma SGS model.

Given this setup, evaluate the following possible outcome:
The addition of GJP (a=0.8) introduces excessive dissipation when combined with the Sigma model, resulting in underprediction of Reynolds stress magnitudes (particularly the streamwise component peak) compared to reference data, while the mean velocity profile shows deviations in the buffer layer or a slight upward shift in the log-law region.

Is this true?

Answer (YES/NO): NO